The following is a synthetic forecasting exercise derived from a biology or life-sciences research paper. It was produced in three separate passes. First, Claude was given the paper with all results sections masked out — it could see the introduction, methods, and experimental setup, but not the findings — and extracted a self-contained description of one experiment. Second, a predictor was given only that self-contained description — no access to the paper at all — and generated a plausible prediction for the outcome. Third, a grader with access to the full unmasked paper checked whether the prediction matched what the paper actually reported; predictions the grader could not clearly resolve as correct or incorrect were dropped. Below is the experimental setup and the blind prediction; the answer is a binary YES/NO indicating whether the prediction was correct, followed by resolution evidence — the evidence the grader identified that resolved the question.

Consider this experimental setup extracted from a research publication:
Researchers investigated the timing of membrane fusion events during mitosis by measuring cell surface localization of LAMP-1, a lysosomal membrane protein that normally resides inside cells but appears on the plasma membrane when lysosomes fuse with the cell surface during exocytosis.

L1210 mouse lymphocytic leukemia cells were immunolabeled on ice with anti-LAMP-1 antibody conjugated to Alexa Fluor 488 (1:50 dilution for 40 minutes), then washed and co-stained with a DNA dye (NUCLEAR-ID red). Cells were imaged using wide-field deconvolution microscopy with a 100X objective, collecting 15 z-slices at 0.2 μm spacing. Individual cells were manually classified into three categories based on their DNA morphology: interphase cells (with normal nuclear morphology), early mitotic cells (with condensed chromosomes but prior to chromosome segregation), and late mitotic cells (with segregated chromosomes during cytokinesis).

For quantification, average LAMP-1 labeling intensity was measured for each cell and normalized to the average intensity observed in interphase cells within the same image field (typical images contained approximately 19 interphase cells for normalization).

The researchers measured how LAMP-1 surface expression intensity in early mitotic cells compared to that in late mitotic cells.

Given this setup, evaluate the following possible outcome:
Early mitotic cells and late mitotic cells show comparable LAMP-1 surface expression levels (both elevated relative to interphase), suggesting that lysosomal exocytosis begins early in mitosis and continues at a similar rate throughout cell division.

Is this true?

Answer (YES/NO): NO